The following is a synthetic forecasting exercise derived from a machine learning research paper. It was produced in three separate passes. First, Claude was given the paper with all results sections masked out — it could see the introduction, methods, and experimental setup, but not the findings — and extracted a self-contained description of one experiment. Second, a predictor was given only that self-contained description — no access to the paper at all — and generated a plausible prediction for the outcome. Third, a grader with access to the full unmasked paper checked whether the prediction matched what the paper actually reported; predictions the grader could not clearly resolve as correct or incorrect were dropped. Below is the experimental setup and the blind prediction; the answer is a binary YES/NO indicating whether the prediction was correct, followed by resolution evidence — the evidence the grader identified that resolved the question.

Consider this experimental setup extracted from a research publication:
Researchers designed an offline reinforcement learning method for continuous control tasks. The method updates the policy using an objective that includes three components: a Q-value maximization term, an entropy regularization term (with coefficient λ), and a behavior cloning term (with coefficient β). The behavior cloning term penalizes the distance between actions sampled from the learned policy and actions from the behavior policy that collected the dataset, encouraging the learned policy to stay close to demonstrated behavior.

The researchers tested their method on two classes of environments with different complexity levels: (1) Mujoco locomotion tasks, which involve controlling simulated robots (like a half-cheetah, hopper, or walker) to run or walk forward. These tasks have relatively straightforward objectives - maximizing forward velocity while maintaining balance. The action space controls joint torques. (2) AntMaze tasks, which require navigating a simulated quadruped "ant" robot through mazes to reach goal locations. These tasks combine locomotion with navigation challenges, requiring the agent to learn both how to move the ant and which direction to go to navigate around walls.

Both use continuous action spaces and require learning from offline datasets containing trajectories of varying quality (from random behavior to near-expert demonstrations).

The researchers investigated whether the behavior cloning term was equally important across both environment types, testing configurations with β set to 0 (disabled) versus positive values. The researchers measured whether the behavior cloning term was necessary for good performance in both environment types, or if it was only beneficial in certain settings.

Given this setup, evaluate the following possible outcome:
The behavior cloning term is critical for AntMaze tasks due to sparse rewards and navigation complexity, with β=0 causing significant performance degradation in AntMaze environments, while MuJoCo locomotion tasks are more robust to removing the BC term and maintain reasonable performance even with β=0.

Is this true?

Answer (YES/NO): YES